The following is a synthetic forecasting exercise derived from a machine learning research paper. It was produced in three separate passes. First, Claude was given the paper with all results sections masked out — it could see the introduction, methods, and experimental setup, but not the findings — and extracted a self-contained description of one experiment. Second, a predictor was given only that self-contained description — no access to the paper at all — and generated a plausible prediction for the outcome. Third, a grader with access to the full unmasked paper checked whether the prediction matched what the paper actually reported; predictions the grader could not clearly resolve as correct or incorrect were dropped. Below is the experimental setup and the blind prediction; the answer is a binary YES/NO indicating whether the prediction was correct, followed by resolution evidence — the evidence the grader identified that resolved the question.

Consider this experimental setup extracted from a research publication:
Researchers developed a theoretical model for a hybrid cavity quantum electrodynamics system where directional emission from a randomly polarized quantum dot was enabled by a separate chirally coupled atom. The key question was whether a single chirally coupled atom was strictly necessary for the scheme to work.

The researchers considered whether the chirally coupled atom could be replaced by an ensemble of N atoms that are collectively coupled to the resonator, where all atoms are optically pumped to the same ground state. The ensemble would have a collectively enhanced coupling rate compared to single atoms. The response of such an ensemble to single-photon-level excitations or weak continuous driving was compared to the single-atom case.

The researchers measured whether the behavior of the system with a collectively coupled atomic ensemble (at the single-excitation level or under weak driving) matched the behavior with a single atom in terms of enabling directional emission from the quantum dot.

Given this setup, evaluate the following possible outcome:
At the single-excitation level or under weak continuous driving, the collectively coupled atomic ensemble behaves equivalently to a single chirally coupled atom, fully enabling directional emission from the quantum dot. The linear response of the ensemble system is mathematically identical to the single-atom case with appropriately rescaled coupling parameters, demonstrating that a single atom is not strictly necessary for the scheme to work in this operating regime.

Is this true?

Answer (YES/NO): YES